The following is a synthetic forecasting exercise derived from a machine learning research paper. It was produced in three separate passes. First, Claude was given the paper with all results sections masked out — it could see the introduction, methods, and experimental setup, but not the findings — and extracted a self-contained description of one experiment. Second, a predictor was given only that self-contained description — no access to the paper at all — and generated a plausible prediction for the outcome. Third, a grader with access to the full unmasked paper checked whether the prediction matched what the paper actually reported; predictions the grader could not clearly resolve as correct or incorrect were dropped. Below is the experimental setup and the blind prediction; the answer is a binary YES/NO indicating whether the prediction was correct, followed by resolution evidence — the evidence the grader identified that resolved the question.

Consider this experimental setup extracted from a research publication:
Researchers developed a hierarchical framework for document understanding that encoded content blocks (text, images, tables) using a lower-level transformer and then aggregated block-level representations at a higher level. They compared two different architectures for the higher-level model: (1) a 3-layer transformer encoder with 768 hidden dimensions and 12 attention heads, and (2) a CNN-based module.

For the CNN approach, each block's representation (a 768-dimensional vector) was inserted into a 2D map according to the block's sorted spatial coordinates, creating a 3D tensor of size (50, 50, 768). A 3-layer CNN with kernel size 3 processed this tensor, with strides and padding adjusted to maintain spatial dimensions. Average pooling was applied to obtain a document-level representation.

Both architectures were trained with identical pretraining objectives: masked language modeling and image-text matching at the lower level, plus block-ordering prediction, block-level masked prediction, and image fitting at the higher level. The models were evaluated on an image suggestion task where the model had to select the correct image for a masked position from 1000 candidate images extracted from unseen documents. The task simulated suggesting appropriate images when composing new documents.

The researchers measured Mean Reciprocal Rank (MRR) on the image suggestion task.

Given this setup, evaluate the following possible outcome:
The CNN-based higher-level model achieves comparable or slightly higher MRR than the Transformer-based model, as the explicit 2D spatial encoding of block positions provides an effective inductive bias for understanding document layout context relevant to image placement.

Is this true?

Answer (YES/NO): NO